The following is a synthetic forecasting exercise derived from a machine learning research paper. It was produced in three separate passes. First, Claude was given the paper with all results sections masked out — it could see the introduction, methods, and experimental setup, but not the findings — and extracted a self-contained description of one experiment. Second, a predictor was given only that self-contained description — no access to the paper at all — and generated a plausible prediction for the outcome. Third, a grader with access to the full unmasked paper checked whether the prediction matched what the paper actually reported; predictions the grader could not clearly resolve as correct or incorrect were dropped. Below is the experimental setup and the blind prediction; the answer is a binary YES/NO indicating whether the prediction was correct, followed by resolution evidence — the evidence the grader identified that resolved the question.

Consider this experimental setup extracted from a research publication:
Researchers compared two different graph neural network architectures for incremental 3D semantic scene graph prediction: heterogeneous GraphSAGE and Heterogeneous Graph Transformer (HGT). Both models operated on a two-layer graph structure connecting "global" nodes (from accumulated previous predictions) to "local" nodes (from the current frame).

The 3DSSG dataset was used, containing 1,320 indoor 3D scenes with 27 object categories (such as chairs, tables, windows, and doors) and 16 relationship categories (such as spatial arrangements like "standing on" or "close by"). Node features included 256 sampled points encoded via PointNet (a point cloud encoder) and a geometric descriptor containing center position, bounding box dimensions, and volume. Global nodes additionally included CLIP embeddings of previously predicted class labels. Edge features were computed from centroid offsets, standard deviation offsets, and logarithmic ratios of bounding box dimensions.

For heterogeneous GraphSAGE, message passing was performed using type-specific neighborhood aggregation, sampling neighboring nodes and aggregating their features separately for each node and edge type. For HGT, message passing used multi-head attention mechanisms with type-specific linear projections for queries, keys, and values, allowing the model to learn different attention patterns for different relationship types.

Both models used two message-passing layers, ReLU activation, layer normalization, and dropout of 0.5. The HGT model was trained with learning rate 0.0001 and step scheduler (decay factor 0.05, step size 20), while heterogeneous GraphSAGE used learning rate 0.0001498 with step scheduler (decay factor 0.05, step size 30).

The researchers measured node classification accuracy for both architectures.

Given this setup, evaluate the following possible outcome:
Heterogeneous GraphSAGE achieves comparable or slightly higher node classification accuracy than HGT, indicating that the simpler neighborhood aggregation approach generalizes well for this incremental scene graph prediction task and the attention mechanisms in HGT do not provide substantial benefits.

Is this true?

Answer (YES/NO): YES